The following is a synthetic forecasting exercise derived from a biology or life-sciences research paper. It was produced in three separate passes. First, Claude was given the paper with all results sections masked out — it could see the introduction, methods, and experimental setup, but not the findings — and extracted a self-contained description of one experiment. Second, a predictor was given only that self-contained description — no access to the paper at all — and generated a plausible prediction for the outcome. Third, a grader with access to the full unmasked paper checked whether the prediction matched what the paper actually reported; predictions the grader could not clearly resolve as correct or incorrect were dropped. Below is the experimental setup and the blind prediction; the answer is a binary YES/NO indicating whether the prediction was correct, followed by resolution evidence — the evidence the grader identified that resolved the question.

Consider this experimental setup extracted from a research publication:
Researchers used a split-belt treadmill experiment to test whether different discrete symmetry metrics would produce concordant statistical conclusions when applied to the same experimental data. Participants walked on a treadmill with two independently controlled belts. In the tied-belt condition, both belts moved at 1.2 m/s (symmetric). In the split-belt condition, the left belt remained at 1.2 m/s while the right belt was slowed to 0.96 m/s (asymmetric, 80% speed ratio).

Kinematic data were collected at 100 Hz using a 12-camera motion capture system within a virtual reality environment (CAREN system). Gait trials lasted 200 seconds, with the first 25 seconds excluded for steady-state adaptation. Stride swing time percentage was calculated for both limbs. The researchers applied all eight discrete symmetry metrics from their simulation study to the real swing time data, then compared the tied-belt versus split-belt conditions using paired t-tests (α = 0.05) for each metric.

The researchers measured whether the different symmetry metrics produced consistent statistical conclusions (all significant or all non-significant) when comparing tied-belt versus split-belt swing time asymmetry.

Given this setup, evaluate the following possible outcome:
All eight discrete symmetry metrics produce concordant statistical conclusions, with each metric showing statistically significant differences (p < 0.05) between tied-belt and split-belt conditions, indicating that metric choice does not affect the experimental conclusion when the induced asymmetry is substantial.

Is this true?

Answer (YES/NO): YES